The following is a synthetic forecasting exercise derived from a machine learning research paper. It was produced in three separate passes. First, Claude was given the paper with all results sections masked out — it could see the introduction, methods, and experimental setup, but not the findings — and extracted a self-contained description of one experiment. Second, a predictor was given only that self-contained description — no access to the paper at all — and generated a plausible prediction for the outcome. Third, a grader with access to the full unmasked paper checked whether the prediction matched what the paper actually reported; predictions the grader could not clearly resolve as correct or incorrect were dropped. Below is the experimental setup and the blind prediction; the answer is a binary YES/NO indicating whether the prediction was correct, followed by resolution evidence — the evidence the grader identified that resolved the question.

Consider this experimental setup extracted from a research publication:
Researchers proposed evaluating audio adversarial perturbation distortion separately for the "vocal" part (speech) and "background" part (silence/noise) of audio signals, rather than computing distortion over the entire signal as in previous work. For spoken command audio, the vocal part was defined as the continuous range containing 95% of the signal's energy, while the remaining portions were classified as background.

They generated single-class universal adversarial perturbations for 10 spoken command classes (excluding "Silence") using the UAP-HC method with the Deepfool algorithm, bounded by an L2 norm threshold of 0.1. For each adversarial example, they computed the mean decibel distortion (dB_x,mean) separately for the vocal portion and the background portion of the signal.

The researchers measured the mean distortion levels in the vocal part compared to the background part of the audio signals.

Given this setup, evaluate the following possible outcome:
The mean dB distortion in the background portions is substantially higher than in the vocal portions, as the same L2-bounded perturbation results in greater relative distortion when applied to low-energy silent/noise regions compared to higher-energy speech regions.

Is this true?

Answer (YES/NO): YES